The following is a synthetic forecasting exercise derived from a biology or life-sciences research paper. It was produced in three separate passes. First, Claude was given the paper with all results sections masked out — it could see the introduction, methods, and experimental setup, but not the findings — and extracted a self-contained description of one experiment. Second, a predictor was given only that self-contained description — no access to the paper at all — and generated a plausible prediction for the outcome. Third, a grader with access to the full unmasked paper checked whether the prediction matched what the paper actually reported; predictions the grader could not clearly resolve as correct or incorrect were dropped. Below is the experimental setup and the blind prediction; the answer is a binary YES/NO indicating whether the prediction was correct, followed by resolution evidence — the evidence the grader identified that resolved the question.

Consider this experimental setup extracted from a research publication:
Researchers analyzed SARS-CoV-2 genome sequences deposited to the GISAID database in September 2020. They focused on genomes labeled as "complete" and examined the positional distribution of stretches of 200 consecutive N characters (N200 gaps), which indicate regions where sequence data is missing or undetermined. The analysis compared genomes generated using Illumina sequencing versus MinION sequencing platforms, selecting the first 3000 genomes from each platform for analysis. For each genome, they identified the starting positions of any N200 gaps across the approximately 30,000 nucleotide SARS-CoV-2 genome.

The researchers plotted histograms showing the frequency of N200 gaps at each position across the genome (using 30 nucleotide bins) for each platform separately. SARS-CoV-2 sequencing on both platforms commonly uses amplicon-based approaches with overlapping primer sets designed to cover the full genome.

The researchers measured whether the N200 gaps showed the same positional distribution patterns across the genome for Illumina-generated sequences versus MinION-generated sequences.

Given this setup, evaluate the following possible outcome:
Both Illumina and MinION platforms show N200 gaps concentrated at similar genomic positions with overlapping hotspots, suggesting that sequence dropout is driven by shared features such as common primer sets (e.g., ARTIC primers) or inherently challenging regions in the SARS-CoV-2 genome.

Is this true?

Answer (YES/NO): YES